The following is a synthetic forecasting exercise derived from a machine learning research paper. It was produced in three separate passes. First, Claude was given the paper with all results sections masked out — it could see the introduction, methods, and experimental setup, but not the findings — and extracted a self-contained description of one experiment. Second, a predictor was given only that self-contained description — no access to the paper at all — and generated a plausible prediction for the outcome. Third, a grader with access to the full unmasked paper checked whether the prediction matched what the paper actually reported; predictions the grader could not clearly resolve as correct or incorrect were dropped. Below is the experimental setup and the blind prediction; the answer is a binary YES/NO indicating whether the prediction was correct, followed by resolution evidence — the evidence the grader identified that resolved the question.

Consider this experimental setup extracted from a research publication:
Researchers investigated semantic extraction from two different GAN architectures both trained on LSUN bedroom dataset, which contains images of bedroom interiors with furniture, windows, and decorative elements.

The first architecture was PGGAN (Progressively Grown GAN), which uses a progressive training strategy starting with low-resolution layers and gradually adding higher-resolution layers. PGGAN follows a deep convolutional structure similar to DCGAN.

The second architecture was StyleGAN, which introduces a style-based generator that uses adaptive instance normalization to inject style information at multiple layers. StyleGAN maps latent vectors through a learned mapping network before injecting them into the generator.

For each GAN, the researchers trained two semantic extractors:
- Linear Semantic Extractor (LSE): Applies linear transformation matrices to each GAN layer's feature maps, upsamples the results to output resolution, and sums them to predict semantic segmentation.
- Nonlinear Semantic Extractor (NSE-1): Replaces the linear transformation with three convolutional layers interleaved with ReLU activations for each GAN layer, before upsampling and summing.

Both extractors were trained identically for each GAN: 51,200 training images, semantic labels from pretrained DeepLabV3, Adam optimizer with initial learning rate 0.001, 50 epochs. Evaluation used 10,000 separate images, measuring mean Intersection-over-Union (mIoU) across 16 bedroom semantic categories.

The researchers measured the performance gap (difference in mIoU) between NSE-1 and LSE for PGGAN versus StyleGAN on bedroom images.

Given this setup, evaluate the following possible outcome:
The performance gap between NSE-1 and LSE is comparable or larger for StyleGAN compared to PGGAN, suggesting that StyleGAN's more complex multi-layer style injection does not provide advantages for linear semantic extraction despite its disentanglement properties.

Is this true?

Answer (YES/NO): YES